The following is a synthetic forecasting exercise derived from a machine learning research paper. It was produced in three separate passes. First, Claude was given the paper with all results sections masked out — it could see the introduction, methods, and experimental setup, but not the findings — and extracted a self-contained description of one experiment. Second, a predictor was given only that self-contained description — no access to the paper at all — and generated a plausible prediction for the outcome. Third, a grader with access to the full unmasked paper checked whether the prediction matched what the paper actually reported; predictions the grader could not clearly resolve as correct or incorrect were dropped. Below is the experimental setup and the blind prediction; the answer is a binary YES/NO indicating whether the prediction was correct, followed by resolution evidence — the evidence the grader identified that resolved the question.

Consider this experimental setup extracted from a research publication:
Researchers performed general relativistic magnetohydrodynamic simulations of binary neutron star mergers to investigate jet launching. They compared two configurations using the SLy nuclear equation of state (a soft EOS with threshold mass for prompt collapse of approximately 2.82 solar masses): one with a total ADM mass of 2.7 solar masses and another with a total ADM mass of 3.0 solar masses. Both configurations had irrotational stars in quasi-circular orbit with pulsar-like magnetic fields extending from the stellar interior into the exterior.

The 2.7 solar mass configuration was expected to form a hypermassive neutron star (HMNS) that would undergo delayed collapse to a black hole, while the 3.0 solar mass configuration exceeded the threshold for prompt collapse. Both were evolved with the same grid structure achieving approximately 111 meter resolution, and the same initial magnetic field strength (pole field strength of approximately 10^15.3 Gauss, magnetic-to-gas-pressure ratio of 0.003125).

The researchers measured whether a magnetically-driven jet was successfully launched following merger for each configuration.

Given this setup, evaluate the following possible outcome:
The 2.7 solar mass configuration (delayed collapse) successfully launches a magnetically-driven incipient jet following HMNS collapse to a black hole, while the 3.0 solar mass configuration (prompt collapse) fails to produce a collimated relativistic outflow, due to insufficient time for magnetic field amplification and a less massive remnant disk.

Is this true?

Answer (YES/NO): YES